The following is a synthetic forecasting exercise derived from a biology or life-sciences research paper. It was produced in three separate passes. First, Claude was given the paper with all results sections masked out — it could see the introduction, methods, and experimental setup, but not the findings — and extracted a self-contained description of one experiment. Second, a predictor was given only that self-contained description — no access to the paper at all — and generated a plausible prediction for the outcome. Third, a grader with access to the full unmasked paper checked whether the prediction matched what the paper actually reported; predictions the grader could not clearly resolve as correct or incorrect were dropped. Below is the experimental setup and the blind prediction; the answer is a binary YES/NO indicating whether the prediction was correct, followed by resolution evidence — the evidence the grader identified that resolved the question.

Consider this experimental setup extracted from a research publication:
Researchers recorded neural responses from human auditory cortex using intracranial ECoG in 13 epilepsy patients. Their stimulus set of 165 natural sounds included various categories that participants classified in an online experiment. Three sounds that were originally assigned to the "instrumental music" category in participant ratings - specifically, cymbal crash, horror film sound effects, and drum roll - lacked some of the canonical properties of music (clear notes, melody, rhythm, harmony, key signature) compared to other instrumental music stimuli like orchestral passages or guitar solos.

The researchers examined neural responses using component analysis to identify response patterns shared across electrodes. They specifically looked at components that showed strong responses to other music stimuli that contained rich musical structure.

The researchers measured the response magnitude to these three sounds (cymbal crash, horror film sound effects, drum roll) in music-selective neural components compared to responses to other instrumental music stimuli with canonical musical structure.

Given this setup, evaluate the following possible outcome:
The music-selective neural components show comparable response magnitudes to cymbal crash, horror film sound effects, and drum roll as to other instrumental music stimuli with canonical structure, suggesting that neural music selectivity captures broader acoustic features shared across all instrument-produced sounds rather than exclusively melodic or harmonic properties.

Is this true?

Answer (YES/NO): NO